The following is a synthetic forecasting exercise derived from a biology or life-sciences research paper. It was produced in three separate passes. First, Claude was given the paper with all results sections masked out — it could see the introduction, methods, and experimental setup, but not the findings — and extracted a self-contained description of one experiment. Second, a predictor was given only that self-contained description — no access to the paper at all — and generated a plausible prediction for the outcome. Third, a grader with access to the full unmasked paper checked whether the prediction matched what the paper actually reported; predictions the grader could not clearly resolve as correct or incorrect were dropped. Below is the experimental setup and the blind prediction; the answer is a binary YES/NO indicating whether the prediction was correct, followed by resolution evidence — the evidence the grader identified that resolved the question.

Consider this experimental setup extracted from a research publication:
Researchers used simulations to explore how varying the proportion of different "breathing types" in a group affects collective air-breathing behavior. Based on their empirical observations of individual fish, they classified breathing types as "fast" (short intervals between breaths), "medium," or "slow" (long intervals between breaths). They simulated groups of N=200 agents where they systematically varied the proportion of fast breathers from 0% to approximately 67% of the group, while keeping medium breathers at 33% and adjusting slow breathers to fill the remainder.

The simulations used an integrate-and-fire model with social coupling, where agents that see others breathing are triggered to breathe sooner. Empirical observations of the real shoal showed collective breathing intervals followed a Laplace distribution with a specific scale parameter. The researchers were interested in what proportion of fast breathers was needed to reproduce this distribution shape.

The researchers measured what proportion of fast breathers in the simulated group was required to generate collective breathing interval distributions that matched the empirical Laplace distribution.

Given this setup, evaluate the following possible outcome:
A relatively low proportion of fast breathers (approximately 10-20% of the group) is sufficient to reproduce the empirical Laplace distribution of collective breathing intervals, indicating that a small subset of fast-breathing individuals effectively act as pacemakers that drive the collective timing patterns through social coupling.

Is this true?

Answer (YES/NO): YES